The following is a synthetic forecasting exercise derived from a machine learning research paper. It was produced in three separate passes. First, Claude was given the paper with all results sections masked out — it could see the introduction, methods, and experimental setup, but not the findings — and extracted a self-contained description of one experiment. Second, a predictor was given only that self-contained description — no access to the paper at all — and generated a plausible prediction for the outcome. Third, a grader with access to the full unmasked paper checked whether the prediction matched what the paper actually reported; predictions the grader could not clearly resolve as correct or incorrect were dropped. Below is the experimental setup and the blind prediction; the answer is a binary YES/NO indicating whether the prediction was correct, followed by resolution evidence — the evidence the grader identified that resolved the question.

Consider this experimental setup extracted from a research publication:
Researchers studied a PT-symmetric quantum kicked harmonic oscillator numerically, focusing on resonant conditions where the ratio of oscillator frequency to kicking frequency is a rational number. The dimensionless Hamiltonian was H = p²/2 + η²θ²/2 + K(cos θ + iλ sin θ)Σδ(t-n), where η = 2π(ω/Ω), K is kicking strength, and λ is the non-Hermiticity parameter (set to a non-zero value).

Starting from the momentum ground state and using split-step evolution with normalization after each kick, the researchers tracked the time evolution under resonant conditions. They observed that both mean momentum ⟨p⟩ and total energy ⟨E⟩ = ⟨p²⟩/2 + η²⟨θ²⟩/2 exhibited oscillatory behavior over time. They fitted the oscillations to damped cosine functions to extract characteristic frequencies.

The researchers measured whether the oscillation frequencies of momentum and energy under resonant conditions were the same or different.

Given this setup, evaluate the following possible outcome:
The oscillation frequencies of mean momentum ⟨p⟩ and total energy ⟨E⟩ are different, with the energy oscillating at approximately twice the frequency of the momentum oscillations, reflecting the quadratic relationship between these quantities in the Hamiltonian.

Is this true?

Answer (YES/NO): NO